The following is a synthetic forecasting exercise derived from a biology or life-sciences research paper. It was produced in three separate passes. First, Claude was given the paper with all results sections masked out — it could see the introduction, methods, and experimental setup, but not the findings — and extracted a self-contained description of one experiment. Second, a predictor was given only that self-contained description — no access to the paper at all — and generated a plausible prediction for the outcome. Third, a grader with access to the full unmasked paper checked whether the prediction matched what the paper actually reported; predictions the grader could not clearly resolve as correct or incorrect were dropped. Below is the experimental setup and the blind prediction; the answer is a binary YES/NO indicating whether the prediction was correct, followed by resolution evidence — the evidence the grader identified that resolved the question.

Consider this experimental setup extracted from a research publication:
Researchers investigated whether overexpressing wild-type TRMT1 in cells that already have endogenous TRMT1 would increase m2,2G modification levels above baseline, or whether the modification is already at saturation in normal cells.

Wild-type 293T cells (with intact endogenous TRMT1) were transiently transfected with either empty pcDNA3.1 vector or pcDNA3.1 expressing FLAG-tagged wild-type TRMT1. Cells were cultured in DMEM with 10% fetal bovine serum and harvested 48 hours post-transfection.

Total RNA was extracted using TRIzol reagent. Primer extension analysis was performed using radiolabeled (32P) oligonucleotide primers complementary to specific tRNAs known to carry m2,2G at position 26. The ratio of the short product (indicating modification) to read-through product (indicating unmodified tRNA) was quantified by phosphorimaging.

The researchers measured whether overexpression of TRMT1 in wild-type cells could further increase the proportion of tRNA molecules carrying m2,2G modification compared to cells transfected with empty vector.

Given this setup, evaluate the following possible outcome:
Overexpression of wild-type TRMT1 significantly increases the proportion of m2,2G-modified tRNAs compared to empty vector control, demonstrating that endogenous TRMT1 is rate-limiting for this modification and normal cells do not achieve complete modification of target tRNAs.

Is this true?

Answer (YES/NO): NO